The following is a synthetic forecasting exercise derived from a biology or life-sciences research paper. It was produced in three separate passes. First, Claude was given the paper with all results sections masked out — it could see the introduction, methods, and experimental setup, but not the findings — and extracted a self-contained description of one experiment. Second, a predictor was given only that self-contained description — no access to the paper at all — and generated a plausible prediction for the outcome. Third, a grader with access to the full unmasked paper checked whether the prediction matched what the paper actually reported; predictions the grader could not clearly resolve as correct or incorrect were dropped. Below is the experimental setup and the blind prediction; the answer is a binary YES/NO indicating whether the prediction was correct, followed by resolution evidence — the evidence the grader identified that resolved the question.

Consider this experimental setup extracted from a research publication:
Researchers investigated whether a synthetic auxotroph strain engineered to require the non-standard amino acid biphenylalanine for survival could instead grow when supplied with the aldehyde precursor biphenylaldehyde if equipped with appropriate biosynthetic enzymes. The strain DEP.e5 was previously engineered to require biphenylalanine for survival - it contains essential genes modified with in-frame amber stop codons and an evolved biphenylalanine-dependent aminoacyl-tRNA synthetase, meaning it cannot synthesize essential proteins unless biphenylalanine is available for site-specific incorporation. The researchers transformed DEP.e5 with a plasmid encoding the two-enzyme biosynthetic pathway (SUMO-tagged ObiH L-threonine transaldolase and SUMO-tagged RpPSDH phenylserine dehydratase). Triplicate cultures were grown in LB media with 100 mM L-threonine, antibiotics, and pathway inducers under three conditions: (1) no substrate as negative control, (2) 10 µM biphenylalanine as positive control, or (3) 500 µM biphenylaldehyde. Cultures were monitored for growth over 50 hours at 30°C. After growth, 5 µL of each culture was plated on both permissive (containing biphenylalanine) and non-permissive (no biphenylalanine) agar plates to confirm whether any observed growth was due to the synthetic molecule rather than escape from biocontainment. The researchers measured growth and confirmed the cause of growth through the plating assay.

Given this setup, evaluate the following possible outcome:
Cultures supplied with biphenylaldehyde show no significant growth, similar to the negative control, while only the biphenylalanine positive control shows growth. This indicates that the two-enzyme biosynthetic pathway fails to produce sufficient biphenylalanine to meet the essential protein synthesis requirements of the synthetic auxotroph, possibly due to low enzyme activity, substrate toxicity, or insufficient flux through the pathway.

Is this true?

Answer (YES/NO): NO